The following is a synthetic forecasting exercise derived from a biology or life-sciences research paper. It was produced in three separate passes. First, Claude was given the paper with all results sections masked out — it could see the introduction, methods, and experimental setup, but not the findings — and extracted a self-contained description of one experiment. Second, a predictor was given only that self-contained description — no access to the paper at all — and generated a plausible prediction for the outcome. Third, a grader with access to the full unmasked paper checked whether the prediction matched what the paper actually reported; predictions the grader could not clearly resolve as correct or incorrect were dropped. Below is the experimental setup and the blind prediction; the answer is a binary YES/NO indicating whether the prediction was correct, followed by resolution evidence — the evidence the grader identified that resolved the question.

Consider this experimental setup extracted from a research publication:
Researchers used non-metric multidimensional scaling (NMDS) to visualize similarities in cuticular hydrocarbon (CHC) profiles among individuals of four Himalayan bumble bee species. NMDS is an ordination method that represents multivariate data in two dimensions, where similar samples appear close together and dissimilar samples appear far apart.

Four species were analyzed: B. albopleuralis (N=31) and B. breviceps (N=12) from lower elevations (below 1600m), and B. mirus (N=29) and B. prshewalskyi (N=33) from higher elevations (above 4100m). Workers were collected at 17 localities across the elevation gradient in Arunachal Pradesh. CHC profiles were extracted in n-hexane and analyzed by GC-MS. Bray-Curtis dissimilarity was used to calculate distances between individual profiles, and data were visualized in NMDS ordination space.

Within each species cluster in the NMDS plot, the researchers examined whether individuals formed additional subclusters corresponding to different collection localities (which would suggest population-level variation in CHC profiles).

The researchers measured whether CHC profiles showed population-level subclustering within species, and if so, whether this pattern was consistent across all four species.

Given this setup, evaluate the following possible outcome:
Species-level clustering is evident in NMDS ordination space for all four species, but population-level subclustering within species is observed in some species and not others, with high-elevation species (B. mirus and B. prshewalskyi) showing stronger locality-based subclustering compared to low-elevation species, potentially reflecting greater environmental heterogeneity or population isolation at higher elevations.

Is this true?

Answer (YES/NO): NO